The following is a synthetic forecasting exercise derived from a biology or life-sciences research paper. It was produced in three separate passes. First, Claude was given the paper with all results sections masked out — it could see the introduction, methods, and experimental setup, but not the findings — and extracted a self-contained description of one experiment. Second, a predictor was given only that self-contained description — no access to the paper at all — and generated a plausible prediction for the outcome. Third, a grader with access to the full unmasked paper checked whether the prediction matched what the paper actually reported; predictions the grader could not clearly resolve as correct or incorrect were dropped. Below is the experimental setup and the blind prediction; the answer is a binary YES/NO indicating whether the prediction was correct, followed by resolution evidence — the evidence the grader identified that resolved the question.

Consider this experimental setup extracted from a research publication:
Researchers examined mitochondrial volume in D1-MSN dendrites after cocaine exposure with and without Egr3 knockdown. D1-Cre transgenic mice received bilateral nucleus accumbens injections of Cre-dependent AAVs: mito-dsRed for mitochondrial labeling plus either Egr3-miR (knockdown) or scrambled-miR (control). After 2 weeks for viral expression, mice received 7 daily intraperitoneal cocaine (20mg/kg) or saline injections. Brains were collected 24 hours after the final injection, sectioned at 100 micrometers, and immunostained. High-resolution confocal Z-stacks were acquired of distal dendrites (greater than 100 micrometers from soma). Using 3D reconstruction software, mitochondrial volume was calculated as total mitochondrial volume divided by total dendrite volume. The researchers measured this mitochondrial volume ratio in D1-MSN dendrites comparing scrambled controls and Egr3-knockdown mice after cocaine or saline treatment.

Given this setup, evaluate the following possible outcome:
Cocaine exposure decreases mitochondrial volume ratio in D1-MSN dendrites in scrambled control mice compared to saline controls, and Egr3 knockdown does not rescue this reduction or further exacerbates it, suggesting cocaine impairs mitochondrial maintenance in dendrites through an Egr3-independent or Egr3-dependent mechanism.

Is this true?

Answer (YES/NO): NO